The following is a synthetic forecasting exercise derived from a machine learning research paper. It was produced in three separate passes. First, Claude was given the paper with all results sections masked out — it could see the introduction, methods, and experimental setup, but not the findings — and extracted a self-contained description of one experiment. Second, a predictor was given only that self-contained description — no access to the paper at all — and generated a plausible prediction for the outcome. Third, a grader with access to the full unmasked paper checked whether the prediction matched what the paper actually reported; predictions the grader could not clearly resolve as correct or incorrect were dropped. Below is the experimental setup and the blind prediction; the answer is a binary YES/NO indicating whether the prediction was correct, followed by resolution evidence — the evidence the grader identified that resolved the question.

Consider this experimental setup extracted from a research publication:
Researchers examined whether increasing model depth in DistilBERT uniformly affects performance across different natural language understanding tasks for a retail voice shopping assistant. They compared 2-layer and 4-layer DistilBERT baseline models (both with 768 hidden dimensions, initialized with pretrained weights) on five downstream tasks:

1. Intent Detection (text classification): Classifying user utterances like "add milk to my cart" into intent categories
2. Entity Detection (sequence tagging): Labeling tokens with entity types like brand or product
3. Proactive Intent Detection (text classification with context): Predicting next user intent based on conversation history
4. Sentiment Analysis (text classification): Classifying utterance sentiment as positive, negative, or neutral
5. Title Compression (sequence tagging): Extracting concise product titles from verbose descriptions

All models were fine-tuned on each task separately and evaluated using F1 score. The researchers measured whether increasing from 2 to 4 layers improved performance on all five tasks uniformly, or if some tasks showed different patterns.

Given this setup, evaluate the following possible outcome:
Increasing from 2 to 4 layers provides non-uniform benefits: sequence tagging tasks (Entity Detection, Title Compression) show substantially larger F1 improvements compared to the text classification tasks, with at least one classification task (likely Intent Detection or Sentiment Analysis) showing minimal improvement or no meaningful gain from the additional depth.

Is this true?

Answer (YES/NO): NO